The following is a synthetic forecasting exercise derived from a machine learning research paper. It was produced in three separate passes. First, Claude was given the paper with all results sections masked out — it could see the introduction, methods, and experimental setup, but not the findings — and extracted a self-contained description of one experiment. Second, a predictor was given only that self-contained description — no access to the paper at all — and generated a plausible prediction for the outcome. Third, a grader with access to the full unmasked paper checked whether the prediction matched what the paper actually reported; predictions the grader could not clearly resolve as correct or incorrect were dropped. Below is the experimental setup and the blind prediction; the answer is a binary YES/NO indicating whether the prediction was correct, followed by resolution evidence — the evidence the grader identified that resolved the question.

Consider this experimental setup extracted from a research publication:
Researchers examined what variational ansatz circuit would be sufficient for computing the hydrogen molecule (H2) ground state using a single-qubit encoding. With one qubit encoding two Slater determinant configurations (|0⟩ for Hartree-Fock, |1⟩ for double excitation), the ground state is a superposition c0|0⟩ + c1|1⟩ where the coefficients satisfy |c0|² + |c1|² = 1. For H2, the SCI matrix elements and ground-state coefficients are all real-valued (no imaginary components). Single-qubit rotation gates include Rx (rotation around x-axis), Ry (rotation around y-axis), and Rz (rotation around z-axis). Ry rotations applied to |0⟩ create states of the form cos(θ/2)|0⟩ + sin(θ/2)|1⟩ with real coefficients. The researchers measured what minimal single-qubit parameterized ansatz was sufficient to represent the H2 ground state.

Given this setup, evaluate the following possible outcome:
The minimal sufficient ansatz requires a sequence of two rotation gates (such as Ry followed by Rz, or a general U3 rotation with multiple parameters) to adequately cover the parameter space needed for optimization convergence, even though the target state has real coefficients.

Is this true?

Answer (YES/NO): NO